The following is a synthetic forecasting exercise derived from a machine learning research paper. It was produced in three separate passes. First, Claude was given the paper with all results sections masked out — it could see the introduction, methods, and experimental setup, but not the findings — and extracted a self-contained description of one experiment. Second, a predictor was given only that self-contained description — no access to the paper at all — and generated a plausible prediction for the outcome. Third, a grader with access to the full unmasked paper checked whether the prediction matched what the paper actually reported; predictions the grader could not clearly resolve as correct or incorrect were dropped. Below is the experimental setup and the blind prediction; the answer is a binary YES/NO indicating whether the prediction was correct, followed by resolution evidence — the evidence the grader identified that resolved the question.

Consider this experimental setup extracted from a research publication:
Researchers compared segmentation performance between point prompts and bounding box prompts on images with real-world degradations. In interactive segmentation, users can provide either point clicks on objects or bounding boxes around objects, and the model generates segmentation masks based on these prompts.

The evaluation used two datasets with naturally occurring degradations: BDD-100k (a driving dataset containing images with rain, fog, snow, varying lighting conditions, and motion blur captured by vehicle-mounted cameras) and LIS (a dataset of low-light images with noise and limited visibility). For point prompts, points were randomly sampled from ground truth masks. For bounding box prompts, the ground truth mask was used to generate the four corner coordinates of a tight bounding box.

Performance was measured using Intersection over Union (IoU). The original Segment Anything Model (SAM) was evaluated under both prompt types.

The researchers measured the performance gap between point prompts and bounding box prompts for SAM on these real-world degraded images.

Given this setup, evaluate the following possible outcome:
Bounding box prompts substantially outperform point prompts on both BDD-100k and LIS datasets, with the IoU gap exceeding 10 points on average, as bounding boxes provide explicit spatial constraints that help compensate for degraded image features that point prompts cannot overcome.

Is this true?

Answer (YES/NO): YES